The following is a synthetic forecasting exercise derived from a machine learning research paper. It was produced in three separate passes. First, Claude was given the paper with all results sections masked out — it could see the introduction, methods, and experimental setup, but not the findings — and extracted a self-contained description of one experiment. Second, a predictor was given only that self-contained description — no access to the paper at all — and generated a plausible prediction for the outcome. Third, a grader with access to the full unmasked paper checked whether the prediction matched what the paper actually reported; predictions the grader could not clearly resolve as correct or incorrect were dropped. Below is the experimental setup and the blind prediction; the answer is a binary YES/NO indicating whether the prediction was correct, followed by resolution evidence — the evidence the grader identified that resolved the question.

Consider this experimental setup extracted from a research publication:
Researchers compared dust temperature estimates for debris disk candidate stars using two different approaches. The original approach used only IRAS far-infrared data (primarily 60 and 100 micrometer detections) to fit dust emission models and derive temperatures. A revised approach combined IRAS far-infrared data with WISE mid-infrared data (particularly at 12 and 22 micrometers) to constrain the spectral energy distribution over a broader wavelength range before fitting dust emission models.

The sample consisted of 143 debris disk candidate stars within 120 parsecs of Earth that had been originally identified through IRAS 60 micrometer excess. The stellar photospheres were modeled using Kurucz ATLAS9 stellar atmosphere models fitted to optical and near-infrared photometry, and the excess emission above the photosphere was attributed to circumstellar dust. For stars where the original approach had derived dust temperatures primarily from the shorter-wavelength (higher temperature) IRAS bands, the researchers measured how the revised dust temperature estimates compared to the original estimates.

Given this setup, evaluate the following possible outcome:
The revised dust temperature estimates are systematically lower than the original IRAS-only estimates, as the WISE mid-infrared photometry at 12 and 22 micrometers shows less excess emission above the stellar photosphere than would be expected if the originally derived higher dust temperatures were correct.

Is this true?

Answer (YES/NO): YES